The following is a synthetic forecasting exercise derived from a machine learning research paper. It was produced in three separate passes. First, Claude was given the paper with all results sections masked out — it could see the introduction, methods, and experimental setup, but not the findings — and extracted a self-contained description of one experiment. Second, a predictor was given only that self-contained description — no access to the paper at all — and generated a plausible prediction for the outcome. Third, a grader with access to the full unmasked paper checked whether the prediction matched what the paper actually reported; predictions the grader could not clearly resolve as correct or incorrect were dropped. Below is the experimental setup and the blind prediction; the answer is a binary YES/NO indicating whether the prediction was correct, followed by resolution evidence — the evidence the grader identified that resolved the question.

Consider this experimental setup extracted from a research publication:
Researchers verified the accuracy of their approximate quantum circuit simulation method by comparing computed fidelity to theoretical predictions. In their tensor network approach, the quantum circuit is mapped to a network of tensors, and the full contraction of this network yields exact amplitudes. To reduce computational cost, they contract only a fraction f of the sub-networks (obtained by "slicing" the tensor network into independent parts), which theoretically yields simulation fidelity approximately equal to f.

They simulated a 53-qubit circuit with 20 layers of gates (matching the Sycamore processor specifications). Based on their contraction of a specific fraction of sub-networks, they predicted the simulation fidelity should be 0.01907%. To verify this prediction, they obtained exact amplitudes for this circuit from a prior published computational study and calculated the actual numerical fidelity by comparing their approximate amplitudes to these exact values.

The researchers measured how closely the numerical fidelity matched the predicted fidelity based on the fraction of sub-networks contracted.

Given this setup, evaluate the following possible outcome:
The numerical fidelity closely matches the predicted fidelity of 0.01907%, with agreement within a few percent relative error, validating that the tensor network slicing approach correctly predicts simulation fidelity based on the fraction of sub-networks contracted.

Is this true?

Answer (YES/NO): YES